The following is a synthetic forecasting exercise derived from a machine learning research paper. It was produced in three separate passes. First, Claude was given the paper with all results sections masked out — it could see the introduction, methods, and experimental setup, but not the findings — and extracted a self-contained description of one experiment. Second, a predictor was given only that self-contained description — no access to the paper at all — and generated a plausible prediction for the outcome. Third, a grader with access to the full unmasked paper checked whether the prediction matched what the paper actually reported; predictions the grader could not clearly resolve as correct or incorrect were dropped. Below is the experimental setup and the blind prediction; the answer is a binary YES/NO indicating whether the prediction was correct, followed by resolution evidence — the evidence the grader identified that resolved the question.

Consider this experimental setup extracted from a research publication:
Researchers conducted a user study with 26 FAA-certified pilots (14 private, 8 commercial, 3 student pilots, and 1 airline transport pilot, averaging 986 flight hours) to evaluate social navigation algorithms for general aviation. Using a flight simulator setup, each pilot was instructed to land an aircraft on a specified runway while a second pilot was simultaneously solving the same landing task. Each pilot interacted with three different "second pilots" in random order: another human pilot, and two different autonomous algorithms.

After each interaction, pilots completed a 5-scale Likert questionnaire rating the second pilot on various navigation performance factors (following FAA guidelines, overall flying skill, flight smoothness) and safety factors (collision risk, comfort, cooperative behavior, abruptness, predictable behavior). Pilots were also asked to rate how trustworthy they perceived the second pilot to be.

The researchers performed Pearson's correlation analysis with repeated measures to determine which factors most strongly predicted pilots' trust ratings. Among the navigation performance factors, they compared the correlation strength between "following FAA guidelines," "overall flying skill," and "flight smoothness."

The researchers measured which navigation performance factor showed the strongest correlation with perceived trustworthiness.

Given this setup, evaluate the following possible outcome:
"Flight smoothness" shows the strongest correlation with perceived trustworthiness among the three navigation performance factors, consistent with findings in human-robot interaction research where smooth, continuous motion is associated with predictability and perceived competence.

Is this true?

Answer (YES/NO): YES